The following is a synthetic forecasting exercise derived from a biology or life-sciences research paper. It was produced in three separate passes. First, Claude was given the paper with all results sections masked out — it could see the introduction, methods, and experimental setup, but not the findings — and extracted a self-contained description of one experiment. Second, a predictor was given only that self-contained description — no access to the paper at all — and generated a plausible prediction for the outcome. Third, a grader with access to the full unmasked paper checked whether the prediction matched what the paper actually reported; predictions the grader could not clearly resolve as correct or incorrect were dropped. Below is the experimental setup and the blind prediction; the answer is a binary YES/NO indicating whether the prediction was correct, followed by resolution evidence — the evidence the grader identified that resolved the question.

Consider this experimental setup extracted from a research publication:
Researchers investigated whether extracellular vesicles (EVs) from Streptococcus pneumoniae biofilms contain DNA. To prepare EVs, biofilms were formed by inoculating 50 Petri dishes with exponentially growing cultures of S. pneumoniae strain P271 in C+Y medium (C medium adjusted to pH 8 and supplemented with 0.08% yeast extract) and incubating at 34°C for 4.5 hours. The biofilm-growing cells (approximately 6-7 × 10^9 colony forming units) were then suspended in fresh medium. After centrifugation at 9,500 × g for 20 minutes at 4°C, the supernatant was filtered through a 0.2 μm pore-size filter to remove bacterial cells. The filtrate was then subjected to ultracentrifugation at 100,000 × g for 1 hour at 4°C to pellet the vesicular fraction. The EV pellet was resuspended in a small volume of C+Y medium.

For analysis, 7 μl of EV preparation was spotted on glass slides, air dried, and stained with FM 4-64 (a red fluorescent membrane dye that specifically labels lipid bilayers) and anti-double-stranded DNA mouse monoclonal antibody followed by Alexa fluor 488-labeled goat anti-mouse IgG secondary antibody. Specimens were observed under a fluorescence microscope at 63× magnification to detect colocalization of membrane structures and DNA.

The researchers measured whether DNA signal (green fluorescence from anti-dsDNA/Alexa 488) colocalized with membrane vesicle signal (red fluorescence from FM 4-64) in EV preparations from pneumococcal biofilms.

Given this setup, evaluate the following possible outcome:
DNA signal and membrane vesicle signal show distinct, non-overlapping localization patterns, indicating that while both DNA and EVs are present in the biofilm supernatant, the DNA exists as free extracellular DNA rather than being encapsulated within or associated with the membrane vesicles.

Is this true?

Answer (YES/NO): NO